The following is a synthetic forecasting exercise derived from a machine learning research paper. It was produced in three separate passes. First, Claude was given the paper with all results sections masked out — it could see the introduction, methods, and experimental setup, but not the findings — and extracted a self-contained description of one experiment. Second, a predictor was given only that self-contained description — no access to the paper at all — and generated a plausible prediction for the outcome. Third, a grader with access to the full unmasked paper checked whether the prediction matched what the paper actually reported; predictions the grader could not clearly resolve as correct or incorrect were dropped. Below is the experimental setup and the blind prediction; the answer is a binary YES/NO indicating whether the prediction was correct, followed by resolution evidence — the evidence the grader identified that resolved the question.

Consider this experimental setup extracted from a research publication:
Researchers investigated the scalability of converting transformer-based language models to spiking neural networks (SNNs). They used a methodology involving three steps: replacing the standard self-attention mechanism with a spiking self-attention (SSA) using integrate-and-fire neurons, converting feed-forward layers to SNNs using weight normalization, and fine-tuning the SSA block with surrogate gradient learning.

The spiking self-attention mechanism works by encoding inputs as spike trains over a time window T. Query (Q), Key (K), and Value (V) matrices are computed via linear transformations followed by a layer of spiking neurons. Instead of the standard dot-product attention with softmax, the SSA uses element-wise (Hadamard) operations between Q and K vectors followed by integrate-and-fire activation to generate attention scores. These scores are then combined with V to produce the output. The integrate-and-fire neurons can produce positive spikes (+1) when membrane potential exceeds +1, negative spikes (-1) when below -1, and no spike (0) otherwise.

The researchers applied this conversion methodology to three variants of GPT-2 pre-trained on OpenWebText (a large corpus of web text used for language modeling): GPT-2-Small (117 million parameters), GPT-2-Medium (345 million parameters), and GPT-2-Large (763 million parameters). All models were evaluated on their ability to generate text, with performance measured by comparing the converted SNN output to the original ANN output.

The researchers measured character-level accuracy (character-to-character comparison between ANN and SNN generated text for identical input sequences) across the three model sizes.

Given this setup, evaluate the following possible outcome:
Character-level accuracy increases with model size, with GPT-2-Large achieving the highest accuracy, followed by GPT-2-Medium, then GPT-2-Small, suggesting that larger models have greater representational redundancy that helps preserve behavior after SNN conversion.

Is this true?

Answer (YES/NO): NO